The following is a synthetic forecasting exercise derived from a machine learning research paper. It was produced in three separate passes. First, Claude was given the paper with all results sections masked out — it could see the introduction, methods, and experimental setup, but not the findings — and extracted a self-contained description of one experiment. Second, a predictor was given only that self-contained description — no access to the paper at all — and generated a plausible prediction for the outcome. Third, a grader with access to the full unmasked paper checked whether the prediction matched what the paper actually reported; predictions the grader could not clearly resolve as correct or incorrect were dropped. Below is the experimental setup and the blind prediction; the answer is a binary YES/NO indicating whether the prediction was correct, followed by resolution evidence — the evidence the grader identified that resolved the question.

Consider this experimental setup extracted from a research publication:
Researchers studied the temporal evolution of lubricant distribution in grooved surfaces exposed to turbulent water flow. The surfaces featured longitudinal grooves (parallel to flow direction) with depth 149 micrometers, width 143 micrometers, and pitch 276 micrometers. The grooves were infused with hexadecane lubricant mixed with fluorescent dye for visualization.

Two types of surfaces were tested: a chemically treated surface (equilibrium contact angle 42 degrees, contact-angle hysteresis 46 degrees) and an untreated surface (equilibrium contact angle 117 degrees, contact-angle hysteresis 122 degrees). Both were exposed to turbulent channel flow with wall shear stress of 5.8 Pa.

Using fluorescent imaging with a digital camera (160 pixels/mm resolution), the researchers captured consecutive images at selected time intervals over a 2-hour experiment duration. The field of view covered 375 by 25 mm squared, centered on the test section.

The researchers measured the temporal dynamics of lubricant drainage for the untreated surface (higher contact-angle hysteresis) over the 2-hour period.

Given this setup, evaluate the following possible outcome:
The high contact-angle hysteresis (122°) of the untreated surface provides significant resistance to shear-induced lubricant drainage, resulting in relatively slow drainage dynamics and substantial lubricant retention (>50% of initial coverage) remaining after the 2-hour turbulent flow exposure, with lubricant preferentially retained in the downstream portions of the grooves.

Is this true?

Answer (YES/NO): NO